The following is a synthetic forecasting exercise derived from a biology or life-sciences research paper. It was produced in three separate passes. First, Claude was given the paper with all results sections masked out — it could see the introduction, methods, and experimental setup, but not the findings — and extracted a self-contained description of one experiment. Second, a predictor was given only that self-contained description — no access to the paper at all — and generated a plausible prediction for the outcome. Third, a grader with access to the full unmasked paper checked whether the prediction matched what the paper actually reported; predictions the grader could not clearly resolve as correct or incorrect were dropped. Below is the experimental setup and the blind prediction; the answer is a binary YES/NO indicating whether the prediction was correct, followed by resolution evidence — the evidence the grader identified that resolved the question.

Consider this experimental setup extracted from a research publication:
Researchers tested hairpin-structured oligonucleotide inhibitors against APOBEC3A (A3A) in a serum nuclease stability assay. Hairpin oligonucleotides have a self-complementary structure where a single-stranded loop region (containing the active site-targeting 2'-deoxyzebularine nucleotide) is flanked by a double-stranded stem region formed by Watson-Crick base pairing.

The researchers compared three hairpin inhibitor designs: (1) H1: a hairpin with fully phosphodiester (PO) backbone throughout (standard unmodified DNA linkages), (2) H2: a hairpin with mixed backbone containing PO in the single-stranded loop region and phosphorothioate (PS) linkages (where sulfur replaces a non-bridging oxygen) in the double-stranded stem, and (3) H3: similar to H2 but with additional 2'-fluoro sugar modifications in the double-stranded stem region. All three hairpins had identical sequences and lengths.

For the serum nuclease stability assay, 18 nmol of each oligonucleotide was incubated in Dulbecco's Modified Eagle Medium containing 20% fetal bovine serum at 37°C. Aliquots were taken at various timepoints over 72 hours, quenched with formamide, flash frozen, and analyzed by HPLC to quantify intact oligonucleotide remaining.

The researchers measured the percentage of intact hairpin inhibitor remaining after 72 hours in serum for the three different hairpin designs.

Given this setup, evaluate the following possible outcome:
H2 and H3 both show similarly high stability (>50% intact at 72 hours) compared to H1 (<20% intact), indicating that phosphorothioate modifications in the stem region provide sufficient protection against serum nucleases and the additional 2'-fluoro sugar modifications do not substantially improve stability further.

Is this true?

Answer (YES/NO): NO